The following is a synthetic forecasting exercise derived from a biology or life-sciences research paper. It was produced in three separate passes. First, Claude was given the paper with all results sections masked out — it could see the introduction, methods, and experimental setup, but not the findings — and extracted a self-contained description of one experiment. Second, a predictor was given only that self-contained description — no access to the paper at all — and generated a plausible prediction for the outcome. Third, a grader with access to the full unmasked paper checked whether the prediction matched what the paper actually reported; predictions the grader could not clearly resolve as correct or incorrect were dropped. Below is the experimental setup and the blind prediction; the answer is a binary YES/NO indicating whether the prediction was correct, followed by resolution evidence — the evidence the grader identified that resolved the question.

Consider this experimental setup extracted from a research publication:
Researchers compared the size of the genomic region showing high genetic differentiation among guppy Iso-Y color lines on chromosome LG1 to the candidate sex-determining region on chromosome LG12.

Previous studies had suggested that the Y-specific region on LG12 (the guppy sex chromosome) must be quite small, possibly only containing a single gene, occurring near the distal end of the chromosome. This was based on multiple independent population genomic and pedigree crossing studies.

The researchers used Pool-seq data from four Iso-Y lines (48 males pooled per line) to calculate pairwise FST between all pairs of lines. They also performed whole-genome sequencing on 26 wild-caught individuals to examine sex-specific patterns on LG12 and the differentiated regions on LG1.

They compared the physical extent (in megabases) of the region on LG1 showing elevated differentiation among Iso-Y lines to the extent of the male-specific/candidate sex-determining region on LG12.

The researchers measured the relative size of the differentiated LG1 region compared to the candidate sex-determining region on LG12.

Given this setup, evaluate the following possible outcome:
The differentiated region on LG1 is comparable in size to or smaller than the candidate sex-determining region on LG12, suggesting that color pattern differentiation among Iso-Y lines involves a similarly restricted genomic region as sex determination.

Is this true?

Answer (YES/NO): NO